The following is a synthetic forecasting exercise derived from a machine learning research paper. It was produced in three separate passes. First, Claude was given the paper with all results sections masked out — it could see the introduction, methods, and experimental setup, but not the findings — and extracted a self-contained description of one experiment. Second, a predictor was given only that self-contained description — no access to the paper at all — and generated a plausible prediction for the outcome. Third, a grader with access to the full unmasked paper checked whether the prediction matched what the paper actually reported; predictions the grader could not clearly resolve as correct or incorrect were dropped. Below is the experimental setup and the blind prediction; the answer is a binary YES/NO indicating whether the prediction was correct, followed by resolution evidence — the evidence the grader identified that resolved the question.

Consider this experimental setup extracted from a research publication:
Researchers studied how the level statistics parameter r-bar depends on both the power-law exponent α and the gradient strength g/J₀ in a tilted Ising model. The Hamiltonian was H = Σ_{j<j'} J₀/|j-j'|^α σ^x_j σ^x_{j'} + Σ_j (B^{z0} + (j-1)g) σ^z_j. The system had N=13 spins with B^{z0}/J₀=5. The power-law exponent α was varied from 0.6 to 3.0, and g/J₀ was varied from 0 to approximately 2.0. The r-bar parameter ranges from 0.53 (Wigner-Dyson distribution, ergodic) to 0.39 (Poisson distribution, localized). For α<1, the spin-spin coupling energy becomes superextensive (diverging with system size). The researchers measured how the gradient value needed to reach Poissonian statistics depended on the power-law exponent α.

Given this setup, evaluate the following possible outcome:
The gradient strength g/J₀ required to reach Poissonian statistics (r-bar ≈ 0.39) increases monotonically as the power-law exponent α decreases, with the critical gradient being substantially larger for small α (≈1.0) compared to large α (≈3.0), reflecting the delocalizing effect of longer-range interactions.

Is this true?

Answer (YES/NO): YES